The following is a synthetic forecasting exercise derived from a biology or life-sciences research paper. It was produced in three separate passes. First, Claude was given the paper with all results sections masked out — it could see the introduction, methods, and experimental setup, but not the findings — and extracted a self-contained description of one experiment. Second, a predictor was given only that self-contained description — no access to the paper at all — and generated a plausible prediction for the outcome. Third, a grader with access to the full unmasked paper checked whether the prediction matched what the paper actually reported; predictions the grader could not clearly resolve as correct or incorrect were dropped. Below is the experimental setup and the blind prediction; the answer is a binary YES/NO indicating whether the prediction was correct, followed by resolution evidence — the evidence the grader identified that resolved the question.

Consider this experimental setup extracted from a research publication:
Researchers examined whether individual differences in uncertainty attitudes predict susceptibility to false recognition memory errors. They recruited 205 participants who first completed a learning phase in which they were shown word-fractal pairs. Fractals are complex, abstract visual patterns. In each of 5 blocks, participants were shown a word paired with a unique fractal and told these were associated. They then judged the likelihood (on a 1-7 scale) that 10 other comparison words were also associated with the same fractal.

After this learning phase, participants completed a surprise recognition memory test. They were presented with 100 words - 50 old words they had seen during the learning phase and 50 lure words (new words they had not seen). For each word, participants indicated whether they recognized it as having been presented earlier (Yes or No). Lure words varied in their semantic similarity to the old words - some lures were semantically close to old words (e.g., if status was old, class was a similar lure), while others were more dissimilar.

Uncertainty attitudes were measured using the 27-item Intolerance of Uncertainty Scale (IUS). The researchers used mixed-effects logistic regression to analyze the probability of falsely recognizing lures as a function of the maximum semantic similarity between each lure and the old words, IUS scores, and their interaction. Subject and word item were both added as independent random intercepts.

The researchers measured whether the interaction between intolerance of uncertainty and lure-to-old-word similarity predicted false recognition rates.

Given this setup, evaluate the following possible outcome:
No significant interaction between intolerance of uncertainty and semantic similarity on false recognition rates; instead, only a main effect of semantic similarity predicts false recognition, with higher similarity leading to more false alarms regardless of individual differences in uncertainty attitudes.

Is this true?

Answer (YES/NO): NO